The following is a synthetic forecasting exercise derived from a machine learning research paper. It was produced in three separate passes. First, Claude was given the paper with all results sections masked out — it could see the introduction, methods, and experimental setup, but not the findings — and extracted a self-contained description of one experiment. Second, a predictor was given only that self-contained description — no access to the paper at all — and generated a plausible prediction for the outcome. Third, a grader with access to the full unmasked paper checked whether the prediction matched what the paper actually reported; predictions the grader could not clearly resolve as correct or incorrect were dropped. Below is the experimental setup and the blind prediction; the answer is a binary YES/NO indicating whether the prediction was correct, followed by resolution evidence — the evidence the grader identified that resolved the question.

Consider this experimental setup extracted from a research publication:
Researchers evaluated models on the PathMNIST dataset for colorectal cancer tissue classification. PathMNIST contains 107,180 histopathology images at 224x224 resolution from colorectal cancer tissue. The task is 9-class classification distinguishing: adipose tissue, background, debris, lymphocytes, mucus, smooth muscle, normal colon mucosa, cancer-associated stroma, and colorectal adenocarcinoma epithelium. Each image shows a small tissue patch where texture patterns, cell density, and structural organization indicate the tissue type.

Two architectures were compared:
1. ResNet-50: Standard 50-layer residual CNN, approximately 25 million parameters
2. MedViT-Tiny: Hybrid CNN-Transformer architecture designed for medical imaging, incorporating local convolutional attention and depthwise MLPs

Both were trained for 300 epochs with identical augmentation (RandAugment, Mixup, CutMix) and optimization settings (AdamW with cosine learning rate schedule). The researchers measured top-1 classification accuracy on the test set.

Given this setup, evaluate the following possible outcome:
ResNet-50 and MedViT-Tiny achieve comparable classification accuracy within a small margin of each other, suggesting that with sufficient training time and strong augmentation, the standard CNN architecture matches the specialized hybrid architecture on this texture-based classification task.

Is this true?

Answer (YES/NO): NO